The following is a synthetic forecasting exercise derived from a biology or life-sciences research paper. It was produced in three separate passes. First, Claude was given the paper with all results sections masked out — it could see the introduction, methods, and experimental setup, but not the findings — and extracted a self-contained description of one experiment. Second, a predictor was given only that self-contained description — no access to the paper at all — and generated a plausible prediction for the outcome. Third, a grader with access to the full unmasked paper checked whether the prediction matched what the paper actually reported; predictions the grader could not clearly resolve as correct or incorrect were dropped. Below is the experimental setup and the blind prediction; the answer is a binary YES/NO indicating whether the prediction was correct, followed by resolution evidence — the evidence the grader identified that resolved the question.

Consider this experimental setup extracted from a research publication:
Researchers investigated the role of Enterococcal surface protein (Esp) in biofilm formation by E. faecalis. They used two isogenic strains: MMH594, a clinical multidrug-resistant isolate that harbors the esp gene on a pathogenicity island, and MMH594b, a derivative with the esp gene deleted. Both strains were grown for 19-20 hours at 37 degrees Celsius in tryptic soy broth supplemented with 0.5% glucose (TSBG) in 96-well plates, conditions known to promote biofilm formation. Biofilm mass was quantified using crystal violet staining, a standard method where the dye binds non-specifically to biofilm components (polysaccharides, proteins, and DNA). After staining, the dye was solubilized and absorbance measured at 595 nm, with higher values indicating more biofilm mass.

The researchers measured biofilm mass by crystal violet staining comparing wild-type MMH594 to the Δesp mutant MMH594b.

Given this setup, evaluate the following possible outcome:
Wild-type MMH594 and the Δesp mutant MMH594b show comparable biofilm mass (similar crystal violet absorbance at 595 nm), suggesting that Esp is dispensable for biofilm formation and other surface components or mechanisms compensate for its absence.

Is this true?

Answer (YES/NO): YES